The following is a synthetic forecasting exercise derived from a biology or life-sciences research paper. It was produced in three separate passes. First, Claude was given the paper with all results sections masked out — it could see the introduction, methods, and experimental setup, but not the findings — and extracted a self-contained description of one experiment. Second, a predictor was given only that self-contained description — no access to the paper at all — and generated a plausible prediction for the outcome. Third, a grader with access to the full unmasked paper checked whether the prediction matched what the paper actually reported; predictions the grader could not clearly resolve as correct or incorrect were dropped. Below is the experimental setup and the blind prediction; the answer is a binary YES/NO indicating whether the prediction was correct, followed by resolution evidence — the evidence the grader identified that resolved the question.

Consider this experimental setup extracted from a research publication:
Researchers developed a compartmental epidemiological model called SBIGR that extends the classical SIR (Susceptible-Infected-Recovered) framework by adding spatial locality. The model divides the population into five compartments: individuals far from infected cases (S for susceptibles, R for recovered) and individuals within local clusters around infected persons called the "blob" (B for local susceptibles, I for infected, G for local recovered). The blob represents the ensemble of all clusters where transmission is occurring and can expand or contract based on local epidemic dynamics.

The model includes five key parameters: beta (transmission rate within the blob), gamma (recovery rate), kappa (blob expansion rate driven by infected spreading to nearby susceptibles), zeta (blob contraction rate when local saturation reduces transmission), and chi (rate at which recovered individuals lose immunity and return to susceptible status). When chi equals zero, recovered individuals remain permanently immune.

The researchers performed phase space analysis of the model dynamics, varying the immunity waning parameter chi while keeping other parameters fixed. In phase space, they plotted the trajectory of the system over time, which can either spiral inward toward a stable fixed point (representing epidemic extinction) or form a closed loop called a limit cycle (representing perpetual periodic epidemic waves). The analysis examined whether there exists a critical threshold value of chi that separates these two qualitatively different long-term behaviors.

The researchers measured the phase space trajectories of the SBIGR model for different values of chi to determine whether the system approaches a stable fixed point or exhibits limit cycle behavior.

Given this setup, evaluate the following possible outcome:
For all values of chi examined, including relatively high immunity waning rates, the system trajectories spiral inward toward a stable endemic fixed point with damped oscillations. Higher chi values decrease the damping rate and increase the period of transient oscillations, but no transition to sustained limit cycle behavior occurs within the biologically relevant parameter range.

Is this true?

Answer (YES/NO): NO